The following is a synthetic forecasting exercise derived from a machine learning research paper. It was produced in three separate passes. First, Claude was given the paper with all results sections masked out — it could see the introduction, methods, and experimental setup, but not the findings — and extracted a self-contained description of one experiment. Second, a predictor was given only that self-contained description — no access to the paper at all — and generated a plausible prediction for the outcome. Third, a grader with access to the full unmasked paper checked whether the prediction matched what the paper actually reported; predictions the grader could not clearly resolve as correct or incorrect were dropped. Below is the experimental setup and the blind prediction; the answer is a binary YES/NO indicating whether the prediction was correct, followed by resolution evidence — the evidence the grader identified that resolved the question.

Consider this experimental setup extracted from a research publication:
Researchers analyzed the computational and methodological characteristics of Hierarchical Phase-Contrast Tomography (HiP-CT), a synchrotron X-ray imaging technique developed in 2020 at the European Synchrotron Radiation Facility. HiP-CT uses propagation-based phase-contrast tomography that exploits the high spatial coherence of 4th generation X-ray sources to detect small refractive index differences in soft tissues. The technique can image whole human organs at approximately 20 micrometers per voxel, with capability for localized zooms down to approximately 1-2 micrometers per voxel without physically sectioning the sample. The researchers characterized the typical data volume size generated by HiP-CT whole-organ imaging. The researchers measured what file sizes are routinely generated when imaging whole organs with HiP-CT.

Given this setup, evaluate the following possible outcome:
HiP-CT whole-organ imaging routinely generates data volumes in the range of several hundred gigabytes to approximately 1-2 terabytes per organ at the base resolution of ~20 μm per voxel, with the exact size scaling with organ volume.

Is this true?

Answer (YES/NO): NO